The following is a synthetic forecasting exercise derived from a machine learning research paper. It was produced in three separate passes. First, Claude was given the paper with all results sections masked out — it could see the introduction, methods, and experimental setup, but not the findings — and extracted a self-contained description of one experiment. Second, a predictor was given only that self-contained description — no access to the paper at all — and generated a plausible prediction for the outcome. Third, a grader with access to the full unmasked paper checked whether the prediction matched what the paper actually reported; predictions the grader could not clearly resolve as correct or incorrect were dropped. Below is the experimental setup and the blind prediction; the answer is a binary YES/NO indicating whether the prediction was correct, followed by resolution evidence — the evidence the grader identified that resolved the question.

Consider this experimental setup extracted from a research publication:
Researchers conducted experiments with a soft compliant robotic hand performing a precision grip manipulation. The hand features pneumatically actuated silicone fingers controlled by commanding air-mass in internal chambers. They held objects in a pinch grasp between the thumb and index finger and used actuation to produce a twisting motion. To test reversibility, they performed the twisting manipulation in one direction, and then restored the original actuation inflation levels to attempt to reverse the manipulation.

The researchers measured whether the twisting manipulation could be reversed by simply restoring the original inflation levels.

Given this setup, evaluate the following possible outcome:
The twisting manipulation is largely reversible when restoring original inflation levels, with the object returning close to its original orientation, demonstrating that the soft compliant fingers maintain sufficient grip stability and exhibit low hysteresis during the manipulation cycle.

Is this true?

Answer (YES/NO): NO